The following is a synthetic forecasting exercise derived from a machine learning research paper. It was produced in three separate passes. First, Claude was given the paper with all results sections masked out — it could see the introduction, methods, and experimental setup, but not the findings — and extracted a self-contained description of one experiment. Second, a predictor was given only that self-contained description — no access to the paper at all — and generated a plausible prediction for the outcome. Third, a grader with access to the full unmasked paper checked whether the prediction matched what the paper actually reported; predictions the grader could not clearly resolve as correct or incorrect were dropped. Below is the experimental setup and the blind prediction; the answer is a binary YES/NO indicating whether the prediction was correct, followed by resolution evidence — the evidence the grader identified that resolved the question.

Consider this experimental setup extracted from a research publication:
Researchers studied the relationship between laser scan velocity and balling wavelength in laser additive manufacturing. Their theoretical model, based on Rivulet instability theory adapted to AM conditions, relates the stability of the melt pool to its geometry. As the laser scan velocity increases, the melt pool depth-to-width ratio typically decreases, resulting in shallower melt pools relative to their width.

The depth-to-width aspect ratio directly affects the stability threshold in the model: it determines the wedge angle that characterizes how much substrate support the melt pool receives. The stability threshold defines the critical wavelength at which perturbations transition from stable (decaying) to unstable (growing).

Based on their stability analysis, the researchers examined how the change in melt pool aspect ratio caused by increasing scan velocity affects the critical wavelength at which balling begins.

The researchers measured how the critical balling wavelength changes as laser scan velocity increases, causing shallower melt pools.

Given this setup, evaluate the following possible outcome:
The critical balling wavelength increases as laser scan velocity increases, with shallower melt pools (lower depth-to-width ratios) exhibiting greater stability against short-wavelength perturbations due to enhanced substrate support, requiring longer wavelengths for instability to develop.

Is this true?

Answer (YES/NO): NO